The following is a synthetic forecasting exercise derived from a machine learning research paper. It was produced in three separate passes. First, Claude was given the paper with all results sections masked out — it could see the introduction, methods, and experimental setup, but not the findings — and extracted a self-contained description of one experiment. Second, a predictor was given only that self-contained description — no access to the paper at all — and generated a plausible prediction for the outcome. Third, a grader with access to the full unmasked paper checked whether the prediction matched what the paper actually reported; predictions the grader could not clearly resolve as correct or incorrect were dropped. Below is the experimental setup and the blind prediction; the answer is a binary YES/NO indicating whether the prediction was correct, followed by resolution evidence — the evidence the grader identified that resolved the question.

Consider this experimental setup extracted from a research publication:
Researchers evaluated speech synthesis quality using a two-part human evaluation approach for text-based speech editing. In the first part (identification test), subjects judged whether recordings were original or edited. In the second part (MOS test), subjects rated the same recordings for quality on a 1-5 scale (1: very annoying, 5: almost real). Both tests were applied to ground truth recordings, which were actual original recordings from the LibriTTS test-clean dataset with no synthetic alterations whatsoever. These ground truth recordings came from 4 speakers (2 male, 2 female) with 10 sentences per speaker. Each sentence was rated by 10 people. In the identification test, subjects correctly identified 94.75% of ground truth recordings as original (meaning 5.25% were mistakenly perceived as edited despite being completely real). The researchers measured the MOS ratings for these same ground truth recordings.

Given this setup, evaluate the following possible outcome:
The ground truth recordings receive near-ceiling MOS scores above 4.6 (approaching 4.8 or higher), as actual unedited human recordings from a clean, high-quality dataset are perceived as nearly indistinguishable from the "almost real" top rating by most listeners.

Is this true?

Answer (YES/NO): NO